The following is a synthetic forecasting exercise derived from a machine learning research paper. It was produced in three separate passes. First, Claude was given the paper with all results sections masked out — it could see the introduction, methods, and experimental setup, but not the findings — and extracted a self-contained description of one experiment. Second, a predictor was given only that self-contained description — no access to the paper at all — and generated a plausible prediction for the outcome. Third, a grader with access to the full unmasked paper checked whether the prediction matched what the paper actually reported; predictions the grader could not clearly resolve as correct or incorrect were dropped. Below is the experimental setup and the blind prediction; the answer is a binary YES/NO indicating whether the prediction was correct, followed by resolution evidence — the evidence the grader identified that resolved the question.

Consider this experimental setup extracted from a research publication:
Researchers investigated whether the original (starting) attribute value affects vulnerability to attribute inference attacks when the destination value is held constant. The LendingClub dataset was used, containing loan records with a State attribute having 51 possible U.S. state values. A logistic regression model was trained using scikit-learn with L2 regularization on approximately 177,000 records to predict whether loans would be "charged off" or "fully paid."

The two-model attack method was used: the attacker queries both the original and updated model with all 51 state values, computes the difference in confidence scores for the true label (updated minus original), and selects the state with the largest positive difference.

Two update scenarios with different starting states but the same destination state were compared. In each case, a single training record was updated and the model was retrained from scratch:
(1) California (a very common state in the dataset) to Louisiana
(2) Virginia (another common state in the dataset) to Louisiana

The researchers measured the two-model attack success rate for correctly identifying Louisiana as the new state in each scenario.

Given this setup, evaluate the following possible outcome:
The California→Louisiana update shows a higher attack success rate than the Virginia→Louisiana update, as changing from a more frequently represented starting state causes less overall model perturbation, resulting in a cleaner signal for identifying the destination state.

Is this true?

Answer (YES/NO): NO